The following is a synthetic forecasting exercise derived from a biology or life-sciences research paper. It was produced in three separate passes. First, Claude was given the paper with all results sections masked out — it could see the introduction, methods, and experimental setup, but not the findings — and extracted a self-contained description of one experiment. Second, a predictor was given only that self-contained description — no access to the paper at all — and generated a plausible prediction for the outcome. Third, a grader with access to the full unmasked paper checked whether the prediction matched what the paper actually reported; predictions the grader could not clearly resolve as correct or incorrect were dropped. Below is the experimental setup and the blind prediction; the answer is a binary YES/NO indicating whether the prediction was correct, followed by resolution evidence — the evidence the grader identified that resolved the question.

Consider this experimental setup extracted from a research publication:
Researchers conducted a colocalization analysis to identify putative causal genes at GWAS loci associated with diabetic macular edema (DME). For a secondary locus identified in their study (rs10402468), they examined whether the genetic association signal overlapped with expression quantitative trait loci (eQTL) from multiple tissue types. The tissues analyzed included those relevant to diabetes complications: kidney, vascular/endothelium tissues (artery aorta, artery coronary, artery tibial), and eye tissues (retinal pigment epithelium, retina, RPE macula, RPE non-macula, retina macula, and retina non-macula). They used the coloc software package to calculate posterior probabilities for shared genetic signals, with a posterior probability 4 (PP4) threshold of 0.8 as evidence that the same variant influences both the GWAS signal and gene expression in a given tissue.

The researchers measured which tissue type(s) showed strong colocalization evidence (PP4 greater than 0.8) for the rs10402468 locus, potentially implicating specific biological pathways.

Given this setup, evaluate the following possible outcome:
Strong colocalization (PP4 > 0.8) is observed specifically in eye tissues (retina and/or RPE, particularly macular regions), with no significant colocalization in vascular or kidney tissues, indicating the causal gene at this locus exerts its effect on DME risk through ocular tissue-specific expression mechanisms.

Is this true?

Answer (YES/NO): NO